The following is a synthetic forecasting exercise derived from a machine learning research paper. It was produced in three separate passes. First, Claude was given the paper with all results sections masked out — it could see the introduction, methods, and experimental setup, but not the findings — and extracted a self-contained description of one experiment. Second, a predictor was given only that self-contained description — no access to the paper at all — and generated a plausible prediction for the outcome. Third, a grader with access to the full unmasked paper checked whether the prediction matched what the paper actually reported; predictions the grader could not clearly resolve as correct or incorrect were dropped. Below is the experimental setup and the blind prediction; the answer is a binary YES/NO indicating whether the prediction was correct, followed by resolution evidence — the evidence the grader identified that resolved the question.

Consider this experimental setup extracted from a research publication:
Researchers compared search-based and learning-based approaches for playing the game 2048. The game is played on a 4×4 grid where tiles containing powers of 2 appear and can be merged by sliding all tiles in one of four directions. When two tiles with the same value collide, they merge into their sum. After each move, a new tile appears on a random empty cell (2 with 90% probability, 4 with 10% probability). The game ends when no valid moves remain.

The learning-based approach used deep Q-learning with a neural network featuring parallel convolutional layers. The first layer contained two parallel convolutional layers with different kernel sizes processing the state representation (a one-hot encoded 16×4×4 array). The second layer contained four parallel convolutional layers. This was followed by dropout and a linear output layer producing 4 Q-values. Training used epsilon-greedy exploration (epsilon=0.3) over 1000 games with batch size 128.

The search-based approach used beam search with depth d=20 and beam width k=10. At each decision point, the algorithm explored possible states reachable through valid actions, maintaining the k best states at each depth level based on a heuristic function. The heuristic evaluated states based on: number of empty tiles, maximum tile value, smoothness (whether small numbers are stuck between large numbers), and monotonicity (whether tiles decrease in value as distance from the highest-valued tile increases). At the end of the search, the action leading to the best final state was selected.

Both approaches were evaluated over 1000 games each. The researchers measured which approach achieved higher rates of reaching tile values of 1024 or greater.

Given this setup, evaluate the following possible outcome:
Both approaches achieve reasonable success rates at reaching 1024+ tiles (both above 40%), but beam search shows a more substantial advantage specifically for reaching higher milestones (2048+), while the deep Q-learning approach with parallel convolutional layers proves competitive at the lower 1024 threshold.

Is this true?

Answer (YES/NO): NO